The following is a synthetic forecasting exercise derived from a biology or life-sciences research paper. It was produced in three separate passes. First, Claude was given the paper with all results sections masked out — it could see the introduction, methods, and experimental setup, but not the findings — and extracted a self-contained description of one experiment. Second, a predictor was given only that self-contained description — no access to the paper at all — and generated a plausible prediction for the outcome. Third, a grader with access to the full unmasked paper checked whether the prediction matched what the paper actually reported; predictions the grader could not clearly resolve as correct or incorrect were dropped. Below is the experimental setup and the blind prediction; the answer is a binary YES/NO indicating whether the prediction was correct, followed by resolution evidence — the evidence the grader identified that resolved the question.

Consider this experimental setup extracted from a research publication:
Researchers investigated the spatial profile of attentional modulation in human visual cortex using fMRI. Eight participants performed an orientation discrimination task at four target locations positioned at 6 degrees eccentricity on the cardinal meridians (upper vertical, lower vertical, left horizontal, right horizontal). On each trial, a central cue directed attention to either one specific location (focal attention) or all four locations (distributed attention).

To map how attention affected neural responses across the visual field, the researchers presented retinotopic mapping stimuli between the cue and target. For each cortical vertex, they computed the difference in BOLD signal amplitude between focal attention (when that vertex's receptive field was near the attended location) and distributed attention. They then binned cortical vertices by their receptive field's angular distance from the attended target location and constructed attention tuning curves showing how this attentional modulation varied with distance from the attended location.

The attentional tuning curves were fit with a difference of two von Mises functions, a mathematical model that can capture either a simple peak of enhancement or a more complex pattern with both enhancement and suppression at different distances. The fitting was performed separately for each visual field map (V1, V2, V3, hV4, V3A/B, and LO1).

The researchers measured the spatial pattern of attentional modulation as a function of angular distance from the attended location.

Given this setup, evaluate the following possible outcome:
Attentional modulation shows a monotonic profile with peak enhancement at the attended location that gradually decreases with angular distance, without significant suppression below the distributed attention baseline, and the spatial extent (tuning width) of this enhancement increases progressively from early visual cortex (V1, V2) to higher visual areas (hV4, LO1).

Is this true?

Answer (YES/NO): NO